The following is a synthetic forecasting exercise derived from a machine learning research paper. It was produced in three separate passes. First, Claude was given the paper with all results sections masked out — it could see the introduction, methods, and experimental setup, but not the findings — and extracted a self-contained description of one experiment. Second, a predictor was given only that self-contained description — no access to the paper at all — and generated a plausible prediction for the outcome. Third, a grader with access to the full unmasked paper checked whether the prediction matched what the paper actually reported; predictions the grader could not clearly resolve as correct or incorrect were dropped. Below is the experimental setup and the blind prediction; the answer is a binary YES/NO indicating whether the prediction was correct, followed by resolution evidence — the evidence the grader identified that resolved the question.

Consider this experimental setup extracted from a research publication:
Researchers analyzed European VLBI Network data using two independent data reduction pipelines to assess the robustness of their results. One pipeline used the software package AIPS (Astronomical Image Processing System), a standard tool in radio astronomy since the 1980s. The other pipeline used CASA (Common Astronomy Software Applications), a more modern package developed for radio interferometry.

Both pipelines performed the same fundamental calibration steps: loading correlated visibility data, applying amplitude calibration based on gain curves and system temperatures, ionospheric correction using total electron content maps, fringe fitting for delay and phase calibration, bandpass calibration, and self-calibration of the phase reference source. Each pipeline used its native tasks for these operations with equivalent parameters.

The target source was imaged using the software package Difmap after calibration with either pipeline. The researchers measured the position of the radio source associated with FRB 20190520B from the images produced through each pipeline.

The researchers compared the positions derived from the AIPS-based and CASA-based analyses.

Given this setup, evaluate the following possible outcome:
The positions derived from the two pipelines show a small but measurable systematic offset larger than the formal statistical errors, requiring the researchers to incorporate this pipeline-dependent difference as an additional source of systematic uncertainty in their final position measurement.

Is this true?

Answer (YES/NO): YES